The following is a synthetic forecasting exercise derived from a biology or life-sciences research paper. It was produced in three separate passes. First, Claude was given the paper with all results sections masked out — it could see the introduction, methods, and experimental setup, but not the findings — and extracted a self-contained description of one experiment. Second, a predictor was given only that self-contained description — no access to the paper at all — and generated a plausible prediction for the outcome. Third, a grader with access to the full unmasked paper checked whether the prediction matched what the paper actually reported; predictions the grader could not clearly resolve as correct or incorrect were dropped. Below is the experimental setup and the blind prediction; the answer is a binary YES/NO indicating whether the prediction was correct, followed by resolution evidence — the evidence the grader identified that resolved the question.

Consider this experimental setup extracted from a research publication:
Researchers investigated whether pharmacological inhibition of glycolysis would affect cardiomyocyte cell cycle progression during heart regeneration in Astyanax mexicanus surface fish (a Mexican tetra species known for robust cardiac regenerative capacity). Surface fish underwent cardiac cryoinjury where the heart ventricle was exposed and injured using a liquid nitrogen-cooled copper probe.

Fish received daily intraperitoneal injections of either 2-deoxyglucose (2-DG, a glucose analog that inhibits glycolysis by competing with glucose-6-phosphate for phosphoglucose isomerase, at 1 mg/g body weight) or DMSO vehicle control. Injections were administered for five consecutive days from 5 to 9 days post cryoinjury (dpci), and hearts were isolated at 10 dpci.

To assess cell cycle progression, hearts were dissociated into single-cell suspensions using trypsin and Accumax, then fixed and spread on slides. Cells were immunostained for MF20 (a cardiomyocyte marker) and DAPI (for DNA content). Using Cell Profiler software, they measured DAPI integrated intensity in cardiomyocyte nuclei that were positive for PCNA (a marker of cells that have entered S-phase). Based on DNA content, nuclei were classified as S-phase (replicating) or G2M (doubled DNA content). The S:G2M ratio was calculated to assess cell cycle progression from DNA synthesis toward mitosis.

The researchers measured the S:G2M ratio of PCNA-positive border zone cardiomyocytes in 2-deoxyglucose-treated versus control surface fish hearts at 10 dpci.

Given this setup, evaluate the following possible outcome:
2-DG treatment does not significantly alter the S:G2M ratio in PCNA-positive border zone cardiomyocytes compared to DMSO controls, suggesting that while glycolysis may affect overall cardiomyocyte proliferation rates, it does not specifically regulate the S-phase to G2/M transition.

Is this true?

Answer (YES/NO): NO